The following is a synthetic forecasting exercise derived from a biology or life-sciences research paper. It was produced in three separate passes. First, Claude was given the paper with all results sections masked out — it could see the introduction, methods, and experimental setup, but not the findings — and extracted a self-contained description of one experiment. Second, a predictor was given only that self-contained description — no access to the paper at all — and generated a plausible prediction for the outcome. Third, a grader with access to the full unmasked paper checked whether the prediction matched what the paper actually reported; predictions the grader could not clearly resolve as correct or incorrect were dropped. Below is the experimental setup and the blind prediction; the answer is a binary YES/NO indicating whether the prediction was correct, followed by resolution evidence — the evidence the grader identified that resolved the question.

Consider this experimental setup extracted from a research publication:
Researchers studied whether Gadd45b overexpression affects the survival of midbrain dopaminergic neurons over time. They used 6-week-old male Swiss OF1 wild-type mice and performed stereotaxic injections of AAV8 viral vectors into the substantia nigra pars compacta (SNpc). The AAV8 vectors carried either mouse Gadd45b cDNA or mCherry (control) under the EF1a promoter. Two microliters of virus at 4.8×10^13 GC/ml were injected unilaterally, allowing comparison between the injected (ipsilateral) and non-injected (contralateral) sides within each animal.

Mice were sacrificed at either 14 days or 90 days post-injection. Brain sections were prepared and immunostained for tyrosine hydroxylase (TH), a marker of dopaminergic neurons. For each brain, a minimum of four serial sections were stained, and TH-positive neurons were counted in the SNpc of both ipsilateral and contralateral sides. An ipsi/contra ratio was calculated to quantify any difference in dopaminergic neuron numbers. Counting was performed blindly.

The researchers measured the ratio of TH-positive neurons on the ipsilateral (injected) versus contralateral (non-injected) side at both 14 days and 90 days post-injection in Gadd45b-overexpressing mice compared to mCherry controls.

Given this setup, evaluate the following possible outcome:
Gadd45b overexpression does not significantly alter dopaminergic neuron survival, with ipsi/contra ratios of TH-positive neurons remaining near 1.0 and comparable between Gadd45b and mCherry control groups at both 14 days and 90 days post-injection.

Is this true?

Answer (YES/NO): NO